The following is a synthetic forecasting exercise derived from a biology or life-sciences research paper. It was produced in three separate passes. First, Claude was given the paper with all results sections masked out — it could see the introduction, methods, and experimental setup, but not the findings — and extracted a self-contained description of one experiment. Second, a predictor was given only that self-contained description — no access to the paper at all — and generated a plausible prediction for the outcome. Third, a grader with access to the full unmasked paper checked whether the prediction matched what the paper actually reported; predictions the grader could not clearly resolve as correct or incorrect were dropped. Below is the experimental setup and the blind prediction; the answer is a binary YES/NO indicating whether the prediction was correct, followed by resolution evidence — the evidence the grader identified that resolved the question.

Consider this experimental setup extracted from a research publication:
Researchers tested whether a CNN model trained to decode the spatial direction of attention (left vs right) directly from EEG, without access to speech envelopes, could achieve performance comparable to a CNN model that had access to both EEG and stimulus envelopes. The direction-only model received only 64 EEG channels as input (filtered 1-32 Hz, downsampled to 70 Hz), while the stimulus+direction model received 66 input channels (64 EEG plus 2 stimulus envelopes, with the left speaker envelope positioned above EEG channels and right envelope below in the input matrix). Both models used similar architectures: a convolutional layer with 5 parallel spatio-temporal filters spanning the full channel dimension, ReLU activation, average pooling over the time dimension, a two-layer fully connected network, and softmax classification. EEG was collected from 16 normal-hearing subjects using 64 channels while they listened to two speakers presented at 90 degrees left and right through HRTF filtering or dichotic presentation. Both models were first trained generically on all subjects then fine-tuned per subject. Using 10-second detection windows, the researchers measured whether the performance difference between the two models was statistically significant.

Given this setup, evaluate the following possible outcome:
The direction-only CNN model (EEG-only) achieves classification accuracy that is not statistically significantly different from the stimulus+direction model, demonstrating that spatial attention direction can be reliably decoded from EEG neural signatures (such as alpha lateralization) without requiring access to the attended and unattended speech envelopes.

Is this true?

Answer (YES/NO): NO